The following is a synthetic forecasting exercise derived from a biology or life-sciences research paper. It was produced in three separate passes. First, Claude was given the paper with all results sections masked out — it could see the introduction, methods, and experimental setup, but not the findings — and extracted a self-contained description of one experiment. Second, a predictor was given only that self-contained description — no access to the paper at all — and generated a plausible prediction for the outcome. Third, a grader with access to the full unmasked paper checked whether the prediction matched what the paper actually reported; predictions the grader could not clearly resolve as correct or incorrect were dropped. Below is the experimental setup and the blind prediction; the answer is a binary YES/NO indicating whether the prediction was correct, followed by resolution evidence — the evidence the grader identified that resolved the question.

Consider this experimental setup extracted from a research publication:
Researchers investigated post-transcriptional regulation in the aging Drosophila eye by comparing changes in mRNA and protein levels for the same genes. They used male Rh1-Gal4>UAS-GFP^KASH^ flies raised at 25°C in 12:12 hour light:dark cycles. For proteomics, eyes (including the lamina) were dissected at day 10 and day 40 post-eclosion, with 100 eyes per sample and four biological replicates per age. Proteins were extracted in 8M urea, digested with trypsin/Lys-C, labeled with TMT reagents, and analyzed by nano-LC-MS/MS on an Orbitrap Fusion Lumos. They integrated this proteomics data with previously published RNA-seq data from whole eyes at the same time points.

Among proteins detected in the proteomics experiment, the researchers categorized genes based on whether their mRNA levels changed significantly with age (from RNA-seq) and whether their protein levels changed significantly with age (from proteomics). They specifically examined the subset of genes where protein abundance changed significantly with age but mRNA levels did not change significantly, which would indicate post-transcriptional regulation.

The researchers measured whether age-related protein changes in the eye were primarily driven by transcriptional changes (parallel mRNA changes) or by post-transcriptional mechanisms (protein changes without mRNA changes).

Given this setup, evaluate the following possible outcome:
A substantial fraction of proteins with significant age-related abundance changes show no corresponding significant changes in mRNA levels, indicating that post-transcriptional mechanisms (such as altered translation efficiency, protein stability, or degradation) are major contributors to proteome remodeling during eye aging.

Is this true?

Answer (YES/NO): YES